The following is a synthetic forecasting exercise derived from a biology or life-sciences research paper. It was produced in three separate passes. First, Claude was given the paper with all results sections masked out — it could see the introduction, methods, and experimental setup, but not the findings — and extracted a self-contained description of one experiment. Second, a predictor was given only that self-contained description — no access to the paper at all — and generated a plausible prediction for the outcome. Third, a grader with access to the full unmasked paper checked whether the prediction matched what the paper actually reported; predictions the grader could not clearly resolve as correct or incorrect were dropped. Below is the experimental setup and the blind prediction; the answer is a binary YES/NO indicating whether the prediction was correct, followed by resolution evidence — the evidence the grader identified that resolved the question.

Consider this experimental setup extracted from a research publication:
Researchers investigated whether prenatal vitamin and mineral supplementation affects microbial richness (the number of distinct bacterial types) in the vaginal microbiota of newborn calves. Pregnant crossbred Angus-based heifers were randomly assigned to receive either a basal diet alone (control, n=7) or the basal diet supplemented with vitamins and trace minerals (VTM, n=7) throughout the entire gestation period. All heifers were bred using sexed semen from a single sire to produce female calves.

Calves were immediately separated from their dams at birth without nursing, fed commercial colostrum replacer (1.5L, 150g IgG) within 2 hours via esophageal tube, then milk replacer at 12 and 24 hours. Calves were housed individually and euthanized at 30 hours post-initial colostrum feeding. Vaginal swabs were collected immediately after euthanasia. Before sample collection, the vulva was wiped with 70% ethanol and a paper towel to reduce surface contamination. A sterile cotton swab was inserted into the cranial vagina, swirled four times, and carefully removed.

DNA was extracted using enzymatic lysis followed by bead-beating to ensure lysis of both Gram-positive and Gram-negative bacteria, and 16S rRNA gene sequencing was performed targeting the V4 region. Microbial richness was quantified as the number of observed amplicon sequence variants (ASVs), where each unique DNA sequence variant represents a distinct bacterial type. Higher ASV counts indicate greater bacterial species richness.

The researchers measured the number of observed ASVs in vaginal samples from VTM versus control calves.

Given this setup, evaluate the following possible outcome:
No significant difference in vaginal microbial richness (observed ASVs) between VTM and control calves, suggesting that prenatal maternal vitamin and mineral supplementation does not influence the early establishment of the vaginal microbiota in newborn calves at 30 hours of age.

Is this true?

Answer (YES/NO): NO